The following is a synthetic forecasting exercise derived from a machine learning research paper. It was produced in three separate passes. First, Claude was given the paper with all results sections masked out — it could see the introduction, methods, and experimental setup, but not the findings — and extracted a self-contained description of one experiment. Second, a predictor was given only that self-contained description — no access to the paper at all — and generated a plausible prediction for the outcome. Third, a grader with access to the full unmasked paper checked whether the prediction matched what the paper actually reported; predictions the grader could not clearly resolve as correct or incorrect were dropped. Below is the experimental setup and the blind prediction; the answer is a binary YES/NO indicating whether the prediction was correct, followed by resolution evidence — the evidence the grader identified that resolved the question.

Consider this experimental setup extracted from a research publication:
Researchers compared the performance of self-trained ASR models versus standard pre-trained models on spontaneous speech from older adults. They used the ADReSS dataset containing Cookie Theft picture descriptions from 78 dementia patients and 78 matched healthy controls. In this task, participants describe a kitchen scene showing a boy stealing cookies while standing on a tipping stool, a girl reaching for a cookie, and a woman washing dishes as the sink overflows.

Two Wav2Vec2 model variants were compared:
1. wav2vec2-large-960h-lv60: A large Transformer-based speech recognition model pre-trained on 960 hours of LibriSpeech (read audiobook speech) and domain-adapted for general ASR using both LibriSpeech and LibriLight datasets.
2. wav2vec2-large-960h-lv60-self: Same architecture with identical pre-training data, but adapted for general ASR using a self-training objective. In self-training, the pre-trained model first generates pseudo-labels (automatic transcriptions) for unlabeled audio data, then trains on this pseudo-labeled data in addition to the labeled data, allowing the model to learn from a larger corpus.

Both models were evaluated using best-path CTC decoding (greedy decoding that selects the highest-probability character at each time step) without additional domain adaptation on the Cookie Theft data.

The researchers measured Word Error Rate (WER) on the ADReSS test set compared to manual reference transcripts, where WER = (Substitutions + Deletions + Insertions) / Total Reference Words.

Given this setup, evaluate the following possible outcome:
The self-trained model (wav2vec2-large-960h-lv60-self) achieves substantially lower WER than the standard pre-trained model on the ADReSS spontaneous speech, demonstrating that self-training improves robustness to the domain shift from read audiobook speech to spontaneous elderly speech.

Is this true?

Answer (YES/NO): NO